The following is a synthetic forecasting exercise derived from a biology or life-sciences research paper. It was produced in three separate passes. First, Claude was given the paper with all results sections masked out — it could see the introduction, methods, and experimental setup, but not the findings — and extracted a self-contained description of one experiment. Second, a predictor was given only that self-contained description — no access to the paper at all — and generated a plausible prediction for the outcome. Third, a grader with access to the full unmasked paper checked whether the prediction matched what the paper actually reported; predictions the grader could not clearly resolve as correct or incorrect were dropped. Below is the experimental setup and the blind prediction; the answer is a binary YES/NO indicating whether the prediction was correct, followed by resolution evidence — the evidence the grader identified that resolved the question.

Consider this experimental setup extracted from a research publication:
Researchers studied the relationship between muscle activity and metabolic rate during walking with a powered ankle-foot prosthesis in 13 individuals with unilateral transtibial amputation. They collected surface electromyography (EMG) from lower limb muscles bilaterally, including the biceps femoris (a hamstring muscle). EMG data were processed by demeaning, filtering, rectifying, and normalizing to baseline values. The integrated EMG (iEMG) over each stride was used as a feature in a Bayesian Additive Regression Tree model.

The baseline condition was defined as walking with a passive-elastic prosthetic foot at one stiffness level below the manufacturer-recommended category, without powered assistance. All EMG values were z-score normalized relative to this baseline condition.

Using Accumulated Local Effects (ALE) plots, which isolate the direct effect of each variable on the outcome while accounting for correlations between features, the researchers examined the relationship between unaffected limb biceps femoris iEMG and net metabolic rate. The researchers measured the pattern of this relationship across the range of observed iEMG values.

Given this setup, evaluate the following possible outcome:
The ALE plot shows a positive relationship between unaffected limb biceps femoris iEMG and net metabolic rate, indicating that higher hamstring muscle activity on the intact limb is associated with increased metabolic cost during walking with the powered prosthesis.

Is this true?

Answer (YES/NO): NO